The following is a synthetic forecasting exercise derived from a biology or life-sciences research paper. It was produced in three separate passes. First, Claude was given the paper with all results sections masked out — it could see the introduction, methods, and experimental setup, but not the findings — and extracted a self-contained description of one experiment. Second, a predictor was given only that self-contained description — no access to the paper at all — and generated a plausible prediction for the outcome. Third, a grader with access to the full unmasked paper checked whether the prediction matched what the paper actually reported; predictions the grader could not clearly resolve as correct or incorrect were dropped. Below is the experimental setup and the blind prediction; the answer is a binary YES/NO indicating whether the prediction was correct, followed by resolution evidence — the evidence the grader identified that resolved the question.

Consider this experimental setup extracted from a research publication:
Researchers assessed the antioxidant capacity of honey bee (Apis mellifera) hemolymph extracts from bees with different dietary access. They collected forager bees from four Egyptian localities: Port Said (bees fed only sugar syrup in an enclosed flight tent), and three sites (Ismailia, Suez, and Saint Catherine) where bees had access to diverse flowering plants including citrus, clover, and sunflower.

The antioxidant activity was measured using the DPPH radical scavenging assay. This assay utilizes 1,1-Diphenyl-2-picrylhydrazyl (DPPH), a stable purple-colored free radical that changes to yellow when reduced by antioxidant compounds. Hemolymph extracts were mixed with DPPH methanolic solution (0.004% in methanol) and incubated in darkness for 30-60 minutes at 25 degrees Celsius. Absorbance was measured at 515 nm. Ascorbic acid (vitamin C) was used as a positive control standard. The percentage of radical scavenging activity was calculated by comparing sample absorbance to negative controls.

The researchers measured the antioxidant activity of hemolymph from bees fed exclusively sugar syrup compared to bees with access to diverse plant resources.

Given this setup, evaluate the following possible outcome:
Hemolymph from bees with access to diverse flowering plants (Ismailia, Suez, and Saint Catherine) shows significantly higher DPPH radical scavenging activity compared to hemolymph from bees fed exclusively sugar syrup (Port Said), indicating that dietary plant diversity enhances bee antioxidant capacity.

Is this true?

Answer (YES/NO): YES